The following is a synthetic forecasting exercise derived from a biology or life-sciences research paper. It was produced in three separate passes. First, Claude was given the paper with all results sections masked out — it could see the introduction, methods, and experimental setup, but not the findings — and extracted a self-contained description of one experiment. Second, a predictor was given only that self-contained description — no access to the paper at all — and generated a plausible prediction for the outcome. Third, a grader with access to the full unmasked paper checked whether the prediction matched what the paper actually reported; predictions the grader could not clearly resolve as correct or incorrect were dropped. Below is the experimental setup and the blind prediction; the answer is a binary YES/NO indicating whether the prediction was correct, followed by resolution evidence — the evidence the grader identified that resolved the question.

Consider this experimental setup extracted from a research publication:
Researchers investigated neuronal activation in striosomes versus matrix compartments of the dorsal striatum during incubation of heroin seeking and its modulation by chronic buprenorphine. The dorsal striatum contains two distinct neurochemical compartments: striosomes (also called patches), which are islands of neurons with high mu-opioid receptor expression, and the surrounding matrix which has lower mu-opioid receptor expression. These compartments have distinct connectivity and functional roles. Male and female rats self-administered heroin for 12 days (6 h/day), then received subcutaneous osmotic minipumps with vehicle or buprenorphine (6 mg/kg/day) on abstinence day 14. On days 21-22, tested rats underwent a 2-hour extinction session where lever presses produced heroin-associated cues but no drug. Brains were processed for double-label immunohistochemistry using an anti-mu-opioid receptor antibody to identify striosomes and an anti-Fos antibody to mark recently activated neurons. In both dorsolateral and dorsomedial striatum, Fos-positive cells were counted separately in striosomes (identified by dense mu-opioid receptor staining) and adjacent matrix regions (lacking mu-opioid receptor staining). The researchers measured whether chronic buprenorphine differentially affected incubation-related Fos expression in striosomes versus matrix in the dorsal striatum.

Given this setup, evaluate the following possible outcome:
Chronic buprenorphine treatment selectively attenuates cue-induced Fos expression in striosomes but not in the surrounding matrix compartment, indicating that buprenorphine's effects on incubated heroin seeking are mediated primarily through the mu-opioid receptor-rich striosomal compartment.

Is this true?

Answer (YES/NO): YES